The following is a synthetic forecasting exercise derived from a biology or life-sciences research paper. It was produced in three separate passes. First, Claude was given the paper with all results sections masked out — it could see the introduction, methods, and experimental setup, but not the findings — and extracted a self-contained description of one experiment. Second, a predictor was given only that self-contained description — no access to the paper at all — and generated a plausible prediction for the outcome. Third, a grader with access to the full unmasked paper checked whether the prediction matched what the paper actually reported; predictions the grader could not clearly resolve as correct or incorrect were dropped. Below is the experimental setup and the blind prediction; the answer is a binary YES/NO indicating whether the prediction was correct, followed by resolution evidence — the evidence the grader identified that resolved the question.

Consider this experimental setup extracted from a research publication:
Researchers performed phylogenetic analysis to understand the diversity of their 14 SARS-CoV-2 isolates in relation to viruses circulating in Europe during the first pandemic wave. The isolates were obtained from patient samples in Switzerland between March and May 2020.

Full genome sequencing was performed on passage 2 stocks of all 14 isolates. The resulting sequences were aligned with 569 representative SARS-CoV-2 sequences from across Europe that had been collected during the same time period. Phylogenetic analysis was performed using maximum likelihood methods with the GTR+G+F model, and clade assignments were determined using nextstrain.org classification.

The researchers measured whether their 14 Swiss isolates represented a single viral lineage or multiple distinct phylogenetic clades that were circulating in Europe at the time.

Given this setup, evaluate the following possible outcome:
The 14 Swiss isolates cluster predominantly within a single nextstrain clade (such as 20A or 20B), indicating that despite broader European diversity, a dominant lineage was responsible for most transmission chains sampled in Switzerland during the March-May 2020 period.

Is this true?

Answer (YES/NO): NO